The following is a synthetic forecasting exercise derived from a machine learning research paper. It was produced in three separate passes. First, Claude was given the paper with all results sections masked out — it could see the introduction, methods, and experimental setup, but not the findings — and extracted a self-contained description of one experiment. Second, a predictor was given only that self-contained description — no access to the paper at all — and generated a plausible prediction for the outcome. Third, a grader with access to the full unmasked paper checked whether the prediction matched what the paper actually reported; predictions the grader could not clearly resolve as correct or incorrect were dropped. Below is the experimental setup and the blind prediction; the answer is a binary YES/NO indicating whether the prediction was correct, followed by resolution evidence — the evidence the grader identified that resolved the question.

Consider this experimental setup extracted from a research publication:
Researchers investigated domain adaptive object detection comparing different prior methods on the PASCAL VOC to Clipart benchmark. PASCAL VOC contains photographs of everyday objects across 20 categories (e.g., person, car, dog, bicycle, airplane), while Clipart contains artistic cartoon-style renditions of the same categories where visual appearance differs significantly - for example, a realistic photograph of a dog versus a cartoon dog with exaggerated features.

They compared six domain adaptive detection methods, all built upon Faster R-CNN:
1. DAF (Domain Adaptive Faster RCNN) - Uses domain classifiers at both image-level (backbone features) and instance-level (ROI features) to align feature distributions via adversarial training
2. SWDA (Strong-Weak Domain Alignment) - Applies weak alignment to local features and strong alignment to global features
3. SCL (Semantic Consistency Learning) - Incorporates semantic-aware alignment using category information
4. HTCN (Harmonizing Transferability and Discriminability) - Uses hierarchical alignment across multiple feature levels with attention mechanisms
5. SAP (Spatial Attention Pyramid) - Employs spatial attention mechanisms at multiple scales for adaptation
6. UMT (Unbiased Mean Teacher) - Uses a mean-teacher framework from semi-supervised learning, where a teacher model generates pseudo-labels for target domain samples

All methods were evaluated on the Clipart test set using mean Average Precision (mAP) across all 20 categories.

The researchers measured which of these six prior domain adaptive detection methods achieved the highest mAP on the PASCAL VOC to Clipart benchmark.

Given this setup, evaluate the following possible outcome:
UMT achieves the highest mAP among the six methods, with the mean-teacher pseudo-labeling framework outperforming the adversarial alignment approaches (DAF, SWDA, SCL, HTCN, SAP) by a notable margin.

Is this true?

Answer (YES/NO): YES